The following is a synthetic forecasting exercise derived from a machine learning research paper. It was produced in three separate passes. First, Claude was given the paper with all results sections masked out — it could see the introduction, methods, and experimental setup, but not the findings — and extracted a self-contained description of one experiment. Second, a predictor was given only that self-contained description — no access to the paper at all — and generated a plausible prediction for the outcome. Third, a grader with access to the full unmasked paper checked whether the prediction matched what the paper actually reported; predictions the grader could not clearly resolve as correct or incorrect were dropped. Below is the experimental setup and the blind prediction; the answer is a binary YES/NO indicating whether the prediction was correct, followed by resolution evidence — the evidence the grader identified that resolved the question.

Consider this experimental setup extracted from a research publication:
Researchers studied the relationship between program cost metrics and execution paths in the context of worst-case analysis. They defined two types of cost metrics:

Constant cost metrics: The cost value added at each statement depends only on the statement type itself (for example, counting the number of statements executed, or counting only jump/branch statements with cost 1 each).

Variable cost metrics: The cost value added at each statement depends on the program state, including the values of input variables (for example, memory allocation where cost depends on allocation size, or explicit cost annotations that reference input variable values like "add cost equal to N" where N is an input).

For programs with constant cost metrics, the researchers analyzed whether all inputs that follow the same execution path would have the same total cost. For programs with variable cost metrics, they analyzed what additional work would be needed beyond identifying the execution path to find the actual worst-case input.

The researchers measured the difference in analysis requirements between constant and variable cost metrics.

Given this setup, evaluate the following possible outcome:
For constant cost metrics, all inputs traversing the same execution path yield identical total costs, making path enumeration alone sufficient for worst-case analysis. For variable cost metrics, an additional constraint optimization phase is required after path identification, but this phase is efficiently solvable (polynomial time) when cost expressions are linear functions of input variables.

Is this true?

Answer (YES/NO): NO